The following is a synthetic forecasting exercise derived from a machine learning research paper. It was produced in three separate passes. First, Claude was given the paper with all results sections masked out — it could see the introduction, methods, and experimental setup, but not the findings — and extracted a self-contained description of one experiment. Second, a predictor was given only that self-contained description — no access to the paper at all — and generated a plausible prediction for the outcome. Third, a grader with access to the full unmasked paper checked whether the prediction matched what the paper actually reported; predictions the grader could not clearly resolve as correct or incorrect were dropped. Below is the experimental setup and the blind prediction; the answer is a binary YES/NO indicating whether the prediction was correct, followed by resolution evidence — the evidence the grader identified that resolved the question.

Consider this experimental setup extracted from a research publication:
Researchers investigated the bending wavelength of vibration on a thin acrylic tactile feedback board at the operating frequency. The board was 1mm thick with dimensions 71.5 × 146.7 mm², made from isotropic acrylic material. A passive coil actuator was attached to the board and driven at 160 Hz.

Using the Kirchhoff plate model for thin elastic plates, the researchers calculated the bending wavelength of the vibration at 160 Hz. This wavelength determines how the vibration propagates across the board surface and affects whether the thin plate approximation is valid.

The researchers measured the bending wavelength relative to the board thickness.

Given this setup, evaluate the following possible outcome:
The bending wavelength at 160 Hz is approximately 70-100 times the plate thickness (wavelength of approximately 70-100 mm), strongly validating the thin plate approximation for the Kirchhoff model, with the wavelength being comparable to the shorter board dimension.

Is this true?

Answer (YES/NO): NO